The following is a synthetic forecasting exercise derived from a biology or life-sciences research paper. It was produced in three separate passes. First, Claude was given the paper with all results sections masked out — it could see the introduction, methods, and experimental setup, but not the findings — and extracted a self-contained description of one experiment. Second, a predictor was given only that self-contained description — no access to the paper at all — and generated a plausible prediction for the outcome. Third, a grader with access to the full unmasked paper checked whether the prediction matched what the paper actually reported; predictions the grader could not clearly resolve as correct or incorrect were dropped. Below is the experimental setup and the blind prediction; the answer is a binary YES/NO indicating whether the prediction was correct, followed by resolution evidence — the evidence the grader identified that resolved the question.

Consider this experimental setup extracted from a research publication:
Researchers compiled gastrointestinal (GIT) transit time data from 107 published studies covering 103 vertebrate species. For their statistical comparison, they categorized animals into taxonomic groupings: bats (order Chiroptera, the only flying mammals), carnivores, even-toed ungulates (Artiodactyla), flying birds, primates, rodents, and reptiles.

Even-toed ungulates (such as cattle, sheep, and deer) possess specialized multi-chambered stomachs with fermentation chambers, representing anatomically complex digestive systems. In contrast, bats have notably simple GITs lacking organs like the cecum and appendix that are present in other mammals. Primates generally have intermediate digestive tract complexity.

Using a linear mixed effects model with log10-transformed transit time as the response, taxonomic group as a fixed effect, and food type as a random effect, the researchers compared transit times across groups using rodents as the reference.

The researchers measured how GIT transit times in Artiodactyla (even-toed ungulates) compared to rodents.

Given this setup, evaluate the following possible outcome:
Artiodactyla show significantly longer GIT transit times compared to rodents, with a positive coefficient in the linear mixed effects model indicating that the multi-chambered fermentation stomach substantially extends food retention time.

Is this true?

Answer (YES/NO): YES